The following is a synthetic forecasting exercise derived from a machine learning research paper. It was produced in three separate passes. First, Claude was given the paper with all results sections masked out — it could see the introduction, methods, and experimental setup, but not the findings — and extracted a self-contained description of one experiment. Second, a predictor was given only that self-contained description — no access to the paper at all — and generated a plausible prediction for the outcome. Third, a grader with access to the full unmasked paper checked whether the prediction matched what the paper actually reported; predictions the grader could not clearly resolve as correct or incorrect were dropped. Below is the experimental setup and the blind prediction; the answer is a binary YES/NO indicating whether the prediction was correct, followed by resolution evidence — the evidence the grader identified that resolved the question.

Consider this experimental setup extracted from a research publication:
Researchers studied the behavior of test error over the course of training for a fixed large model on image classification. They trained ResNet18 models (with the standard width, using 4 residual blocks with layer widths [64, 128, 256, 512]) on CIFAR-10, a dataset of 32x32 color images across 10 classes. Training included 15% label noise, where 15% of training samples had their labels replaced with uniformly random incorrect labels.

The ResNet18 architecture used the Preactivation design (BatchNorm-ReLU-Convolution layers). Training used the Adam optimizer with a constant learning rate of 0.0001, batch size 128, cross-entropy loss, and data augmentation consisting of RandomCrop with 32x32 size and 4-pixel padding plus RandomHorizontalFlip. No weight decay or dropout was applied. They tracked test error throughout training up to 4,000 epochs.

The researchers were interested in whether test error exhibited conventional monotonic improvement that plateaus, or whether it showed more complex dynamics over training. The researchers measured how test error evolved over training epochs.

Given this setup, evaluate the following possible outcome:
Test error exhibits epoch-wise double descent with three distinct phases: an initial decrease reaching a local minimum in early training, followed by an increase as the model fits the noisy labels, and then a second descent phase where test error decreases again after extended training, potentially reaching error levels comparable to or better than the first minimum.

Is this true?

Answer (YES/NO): YES